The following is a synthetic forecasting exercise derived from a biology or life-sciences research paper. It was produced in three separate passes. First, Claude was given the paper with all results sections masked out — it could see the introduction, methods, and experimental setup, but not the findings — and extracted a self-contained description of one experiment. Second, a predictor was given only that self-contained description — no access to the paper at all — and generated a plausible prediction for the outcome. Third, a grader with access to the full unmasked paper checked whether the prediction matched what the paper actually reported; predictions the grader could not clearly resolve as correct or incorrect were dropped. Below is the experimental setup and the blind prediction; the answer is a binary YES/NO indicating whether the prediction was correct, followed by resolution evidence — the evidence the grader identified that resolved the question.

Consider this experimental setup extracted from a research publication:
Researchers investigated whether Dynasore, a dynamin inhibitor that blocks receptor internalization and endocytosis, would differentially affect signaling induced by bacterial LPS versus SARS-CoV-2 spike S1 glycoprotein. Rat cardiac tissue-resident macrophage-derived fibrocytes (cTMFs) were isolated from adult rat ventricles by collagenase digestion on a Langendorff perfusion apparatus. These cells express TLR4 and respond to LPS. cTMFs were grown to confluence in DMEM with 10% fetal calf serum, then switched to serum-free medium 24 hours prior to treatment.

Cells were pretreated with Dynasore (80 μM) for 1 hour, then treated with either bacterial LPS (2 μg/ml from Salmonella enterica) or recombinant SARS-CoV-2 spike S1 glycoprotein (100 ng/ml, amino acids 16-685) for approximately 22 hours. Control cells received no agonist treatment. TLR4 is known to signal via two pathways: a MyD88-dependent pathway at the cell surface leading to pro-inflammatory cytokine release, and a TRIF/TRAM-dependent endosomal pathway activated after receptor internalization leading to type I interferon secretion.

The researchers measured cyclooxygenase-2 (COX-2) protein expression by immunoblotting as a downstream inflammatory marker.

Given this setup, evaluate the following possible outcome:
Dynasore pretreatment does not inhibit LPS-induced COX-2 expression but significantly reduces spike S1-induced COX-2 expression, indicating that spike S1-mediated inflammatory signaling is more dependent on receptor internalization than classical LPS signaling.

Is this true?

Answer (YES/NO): NO